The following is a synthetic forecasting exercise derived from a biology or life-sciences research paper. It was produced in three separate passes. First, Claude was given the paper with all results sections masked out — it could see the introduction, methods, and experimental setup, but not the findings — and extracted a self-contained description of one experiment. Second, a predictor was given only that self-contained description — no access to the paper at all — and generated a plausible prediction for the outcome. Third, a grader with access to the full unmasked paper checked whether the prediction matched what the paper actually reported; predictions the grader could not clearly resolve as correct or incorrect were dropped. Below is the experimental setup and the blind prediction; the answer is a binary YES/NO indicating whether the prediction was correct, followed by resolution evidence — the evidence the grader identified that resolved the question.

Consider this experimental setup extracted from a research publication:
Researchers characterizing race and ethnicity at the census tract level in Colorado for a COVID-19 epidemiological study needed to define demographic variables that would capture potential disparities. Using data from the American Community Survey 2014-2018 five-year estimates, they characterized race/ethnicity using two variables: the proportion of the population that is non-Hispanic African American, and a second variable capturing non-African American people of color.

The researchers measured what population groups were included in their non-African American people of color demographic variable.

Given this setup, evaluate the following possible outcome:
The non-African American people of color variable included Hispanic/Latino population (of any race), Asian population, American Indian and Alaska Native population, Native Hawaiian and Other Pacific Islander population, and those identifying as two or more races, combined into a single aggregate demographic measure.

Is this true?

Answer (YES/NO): YES